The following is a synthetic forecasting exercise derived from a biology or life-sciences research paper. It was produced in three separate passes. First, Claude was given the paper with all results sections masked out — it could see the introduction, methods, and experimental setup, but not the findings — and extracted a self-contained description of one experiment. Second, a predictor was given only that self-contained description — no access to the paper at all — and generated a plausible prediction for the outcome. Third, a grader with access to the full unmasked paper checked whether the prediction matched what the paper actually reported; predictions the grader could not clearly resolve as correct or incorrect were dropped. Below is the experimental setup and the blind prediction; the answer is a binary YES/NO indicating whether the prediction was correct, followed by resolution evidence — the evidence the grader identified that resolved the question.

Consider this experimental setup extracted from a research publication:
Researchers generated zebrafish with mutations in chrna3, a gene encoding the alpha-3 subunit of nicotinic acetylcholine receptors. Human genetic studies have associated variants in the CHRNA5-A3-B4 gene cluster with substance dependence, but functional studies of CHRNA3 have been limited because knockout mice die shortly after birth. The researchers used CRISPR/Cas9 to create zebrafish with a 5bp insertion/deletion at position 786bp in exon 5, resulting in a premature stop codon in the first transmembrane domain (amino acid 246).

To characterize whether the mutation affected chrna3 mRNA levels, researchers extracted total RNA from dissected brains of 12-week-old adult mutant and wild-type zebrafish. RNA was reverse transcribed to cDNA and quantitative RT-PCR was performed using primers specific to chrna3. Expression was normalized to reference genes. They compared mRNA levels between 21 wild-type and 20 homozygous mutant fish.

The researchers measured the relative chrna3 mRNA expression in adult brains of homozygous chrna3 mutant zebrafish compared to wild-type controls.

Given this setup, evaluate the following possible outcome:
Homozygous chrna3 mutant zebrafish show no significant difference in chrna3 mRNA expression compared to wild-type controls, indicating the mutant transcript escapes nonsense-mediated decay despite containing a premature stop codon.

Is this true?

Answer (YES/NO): NO